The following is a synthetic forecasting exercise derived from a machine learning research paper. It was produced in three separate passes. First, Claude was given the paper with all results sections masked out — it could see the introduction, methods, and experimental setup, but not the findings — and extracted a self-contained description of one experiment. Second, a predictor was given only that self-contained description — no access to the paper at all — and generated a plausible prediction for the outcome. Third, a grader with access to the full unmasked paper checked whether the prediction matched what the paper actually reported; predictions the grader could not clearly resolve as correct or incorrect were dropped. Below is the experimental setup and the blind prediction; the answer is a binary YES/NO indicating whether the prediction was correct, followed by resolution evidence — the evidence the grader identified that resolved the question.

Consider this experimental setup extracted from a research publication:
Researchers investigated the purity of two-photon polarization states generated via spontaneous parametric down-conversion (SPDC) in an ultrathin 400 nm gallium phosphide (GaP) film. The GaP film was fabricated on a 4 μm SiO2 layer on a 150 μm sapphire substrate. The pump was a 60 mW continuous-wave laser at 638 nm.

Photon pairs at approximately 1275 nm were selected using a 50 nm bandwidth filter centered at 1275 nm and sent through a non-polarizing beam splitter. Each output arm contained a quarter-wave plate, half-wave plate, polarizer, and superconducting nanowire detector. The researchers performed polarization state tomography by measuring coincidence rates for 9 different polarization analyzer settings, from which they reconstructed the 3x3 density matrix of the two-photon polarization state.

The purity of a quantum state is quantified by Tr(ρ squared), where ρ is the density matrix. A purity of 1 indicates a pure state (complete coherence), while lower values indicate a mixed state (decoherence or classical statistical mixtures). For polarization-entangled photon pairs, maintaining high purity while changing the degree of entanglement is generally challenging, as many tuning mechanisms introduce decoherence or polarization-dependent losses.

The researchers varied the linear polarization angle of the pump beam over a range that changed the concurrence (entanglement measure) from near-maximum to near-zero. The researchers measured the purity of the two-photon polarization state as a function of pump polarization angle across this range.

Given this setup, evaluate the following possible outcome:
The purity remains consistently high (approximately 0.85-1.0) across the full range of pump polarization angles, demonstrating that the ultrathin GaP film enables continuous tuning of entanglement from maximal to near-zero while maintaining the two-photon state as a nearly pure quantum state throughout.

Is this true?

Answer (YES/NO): YES